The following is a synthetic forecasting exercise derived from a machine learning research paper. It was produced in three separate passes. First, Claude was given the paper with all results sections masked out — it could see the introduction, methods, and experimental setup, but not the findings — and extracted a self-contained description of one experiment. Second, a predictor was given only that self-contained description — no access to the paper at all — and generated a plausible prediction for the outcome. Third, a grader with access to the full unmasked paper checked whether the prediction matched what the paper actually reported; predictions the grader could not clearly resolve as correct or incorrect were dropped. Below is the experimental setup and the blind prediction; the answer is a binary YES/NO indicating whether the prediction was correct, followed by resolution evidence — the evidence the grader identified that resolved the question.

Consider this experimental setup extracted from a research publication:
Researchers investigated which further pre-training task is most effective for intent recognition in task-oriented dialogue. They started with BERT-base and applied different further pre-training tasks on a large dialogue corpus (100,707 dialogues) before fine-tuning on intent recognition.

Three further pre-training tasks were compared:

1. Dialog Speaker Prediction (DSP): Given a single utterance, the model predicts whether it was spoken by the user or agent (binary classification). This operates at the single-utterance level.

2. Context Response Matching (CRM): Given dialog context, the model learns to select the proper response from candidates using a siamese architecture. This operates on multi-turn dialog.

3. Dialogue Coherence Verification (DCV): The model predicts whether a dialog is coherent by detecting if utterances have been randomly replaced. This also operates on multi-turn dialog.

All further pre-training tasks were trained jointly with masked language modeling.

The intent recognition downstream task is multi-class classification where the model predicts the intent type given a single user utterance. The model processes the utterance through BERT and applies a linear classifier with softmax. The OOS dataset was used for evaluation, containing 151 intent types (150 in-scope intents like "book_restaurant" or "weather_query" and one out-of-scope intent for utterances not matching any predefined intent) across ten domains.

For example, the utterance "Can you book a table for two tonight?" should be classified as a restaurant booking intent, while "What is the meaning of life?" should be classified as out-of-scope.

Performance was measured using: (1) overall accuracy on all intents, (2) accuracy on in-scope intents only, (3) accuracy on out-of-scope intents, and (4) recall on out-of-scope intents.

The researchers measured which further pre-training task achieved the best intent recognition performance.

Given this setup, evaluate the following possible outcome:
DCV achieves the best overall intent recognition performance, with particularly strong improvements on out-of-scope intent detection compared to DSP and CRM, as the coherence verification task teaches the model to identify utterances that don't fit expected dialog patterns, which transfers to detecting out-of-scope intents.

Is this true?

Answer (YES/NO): NO